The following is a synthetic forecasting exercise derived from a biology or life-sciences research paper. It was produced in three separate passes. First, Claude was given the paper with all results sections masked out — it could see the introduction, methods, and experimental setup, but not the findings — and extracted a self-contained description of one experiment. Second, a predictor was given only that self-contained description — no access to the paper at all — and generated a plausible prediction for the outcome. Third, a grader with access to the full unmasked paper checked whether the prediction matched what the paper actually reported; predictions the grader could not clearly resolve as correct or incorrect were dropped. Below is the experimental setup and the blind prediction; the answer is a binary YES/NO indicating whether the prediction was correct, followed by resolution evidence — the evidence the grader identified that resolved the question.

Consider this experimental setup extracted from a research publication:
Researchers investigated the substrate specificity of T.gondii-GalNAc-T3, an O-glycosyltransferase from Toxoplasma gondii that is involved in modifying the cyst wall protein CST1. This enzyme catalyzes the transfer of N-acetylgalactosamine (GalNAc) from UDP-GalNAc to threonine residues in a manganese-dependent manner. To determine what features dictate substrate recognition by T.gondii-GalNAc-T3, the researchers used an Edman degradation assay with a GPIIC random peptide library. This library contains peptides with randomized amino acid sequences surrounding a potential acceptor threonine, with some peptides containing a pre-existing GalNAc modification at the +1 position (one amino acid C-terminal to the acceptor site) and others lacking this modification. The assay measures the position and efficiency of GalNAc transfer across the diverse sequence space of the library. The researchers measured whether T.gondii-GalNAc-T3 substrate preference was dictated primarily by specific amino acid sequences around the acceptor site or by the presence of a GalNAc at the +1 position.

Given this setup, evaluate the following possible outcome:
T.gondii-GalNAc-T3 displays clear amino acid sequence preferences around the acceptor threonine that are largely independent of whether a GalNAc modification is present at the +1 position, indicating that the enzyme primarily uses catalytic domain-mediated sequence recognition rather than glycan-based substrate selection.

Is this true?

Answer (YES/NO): NO